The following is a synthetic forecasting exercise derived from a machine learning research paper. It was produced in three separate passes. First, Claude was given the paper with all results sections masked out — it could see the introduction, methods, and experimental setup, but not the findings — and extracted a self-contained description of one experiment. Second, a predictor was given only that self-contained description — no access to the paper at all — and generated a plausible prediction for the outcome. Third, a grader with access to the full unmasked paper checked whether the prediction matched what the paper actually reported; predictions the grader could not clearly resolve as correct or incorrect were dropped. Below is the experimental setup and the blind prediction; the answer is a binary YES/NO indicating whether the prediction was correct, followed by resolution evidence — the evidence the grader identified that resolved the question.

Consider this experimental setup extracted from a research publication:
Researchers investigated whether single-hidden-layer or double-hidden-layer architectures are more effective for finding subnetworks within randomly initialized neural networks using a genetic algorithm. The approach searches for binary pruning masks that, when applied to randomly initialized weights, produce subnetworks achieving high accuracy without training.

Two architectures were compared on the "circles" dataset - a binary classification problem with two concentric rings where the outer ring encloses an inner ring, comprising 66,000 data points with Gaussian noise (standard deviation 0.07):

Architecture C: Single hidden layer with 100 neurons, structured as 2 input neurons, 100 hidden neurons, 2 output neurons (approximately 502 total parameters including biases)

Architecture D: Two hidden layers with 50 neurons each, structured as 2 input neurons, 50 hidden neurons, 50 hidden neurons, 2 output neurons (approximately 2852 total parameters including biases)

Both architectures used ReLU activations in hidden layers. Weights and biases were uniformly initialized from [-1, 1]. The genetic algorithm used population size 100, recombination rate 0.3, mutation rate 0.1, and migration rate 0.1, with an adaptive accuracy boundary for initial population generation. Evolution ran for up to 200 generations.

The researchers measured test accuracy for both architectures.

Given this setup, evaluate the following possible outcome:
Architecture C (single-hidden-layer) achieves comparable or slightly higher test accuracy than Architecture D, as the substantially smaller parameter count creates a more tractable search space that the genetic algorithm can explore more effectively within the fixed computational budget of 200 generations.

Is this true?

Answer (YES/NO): YES